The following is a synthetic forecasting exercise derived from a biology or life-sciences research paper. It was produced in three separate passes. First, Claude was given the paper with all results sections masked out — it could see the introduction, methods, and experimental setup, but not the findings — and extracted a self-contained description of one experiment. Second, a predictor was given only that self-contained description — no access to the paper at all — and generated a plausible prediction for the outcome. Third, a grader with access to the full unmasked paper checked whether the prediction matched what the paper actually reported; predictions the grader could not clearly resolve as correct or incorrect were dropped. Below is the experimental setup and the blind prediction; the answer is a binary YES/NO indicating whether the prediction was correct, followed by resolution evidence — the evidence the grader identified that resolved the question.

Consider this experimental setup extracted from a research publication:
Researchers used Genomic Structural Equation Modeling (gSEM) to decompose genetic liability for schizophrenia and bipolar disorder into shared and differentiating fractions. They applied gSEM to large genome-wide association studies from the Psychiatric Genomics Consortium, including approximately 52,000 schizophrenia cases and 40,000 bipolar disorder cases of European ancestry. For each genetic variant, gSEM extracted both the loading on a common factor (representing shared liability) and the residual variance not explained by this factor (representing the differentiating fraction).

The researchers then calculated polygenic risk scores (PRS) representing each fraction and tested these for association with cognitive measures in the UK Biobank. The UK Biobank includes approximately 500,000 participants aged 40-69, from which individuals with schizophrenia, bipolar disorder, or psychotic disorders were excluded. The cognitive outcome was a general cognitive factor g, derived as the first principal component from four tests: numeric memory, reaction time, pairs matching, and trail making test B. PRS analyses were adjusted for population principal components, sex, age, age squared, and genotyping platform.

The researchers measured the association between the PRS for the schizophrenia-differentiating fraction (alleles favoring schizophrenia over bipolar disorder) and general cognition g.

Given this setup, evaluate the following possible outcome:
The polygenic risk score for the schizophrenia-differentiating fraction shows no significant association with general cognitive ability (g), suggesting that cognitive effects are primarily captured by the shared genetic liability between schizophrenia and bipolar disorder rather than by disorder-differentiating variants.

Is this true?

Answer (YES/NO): NO